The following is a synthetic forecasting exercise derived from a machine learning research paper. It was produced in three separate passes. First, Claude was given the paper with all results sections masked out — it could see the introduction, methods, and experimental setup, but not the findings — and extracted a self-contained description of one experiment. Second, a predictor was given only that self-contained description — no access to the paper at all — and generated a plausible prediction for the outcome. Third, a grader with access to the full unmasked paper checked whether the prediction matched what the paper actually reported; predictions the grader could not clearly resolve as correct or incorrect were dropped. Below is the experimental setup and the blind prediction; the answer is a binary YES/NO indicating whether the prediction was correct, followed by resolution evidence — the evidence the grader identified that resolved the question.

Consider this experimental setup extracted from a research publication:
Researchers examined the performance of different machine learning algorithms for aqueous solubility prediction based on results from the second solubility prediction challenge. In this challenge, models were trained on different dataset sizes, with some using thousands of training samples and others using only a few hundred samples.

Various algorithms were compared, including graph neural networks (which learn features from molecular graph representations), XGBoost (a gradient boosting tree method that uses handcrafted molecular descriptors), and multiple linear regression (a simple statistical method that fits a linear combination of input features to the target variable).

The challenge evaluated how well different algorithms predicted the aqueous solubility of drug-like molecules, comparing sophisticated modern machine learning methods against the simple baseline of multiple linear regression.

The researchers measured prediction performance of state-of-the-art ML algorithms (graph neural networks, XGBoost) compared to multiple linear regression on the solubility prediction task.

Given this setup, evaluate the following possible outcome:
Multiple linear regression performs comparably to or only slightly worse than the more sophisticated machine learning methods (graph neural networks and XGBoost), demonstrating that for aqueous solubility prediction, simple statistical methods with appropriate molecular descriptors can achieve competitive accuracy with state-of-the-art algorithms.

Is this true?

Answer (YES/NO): NO